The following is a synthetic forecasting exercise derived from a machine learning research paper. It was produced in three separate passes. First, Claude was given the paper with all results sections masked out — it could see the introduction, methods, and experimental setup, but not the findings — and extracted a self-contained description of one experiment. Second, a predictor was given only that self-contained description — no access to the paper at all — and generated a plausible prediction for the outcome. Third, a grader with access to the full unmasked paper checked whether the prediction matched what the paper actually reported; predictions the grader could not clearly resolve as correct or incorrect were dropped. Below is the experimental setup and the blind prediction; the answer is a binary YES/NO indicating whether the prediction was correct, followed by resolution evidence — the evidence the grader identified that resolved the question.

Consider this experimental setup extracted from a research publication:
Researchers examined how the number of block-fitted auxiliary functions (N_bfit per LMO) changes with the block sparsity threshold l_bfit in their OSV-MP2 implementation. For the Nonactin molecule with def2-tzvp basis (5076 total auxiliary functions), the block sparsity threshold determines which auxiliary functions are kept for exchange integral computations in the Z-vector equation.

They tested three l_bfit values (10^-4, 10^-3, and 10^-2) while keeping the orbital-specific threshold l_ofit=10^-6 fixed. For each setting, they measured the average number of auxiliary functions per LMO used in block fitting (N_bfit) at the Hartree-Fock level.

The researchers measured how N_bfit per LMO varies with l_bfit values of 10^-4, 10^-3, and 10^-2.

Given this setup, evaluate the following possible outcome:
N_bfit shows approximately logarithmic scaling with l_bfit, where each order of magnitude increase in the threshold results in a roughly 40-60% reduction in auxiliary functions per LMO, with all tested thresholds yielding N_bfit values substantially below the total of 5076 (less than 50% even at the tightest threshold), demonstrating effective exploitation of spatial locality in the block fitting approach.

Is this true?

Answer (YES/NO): NO